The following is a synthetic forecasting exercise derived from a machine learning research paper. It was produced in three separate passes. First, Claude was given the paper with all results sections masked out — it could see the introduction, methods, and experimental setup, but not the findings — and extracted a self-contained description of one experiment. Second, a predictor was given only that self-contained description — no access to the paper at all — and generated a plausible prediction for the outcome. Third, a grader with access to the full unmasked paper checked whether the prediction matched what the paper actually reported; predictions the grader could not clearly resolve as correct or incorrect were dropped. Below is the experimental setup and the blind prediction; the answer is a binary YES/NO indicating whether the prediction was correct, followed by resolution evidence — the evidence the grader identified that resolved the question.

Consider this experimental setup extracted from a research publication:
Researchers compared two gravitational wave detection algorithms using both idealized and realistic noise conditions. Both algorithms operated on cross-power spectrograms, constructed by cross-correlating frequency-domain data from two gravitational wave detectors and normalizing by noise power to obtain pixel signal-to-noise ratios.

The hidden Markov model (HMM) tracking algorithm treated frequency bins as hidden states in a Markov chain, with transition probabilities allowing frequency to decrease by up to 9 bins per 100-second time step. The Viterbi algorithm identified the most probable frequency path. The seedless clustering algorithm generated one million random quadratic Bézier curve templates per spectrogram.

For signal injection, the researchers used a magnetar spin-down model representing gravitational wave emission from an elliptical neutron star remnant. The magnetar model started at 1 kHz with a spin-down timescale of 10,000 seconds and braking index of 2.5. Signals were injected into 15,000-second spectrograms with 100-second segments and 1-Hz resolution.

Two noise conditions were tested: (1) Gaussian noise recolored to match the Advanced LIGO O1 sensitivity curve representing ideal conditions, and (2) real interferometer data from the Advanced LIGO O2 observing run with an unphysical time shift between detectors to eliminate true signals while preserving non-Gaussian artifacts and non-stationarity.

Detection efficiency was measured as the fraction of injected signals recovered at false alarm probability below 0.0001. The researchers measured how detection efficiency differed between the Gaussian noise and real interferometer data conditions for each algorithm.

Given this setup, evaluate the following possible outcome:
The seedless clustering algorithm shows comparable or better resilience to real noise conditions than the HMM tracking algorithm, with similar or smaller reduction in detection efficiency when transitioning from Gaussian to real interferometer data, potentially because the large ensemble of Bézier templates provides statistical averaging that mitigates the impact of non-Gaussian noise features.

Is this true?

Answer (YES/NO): YES